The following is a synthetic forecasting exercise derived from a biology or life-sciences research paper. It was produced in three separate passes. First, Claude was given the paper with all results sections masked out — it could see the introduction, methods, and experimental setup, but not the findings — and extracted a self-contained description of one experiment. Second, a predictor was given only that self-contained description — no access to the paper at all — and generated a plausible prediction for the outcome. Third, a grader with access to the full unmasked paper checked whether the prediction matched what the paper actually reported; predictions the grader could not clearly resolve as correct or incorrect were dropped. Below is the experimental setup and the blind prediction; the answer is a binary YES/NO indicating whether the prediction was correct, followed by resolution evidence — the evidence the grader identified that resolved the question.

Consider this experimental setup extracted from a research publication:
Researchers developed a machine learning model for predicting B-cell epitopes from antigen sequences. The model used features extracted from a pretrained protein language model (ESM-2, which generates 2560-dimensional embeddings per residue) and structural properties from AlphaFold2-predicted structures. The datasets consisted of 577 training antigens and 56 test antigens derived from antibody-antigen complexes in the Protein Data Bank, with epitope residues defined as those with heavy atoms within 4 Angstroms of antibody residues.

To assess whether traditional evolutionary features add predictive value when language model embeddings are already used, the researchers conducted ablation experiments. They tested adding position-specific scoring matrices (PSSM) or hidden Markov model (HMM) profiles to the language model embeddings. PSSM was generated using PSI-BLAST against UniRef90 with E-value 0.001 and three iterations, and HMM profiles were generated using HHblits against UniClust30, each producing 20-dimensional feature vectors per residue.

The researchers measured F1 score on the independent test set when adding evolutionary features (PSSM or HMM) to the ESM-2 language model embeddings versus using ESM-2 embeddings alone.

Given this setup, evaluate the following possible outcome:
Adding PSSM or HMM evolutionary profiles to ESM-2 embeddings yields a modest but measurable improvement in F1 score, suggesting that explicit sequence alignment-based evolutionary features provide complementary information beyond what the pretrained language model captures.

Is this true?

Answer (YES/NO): NO